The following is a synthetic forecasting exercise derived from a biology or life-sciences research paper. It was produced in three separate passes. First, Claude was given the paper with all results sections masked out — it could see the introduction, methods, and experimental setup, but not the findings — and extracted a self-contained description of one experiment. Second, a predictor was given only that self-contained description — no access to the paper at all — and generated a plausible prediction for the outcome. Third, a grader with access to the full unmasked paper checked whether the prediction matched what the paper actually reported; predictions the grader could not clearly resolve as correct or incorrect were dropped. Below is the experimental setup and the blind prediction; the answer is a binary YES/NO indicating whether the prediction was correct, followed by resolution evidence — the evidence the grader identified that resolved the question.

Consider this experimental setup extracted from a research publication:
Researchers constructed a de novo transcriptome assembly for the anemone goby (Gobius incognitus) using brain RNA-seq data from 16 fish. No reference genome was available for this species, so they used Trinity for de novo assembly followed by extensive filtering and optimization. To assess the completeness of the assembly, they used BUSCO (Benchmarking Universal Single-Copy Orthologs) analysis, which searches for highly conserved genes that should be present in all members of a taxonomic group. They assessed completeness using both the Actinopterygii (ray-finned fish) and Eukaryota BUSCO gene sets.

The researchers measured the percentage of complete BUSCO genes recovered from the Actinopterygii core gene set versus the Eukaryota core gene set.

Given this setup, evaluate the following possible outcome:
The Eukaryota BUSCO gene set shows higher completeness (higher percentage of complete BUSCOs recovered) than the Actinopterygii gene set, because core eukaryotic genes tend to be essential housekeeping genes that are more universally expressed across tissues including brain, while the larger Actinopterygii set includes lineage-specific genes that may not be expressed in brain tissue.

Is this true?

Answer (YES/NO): YES